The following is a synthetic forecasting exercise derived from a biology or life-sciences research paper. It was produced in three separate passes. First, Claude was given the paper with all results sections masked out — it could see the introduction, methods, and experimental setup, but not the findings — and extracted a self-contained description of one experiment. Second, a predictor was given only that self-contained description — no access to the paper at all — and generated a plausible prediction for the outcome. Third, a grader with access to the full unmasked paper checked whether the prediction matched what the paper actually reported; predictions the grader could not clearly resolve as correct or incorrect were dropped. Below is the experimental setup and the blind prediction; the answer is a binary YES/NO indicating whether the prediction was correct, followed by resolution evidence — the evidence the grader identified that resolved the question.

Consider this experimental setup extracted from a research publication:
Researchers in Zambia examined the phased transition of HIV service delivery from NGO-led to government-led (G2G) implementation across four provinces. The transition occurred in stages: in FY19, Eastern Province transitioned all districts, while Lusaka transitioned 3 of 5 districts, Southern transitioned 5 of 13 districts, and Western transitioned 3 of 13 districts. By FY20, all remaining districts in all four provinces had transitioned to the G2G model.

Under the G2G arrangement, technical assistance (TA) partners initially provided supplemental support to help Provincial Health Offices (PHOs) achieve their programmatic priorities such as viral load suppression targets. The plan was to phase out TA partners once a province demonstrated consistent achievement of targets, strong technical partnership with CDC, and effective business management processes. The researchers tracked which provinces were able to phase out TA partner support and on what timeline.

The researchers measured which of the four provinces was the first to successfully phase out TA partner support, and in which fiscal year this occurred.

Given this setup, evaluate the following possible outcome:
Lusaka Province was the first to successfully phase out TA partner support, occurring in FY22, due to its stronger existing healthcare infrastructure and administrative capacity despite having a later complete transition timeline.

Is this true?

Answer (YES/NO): NO